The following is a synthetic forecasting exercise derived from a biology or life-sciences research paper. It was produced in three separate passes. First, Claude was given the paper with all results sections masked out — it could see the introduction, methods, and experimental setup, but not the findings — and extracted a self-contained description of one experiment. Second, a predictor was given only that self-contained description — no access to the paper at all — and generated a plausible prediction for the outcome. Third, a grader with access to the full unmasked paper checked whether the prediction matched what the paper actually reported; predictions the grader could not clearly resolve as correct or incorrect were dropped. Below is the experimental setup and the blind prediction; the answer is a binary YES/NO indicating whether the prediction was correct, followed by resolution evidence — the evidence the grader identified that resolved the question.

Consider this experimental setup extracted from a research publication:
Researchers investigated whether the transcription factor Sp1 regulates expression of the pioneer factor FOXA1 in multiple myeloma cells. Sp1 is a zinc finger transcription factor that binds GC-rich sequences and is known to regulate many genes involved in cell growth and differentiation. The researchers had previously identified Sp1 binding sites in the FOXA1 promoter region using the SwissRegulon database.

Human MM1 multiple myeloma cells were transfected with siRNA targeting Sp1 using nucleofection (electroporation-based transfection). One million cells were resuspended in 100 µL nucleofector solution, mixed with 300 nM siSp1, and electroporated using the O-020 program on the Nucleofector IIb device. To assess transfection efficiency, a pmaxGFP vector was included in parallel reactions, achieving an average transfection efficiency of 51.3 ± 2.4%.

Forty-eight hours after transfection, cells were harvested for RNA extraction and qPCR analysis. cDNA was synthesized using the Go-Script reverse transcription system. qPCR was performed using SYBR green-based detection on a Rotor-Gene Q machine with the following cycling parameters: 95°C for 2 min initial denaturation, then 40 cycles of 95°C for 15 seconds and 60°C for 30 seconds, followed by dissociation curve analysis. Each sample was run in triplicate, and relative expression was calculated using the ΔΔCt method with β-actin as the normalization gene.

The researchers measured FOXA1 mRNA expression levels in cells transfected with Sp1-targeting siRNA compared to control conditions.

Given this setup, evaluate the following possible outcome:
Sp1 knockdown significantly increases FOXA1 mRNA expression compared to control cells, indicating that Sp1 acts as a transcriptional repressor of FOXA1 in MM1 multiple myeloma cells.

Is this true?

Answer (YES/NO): NO